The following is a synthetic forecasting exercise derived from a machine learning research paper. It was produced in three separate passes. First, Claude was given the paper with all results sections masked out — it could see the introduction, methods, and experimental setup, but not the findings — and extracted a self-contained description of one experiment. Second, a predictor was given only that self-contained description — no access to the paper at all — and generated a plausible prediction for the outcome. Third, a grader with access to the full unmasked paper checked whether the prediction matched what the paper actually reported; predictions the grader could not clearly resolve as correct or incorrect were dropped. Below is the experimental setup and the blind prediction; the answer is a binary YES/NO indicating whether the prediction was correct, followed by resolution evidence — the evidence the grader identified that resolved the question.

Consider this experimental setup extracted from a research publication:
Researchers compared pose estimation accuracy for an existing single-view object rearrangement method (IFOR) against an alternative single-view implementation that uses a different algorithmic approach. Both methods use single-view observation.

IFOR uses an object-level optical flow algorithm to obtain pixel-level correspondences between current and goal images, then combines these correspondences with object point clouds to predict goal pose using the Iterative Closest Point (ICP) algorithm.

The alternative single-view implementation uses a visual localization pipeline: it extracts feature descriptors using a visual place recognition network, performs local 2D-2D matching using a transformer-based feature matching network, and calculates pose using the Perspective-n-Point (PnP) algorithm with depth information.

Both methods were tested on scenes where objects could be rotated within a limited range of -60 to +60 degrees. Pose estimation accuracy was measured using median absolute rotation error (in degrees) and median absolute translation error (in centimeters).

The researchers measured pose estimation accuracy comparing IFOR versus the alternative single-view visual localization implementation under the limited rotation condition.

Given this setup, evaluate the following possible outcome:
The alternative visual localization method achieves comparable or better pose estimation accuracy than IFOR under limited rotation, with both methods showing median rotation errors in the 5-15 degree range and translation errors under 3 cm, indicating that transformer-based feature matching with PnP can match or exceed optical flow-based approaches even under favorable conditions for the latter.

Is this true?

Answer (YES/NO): NO